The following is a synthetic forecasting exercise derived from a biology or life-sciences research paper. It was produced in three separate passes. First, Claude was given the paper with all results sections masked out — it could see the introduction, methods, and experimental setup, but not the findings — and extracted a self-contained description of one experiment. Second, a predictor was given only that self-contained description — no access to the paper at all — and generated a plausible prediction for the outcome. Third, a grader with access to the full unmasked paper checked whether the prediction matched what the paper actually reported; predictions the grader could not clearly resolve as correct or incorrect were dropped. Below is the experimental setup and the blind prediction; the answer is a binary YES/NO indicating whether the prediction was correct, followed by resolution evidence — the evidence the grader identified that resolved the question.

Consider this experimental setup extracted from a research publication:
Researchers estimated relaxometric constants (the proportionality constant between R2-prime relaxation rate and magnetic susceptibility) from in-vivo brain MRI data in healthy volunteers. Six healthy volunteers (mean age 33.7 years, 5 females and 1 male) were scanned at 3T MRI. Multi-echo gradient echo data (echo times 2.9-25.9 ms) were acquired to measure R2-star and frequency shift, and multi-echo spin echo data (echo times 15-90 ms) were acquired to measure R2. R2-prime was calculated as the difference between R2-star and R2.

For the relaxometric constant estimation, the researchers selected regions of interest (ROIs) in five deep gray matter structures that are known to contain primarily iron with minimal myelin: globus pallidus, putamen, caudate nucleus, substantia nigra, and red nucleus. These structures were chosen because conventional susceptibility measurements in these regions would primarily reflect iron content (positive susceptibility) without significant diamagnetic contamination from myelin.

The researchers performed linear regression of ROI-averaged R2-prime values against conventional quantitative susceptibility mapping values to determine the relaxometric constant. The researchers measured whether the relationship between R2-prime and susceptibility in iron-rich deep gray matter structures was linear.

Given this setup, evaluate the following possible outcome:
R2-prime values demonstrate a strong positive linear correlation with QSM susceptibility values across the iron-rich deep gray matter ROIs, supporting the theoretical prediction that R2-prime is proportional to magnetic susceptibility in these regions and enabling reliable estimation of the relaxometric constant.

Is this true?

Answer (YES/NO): NO